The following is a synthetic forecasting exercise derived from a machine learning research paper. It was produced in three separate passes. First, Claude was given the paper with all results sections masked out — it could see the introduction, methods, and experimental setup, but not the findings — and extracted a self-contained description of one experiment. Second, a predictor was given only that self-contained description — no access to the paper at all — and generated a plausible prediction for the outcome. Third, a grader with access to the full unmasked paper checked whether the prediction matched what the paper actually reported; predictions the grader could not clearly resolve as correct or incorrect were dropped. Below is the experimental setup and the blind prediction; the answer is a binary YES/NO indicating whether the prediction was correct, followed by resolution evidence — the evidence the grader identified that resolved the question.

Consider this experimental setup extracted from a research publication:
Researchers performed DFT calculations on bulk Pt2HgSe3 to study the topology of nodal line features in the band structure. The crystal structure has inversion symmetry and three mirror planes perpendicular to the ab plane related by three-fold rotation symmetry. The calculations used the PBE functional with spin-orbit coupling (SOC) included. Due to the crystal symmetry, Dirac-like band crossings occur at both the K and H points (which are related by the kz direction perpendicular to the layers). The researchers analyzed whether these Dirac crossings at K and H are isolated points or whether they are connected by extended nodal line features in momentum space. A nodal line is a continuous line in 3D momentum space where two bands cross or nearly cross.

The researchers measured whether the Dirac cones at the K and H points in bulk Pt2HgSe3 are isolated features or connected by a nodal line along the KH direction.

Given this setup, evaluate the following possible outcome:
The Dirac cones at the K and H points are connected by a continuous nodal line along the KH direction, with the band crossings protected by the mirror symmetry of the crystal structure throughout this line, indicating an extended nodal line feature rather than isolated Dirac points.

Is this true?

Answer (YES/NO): NO